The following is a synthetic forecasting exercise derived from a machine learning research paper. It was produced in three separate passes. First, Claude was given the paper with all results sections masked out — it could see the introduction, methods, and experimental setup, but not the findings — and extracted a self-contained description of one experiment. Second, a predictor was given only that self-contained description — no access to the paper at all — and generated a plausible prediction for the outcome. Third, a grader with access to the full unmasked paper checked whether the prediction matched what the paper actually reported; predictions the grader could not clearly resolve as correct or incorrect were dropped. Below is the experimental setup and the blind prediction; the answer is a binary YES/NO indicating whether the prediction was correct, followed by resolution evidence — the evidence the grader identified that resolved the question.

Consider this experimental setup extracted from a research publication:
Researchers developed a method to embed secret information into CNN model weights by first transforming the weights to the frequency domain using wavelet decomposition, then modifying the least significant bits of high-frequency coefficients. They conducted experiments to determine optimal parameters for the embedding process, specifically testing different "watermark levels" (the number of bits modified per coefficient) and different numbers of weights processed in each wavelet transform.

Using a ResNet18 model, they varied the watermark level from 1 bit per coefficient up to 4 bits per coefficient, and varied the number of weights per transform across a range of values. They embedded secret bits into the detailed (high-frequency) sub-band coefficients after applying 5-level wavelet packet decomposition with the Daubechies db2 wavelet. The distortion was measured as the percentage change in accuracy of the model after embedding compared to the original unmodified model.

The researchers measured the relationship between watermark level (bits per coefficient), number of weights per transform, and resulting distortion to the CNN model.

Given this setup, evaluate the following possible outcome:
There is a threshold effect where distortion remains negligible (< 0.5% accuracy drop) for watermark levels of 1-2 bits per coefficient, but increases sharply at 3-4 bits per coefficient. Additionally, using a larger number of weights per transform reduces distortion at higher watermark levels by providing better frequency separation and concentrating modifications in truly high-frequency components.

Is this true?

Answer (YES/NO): NO